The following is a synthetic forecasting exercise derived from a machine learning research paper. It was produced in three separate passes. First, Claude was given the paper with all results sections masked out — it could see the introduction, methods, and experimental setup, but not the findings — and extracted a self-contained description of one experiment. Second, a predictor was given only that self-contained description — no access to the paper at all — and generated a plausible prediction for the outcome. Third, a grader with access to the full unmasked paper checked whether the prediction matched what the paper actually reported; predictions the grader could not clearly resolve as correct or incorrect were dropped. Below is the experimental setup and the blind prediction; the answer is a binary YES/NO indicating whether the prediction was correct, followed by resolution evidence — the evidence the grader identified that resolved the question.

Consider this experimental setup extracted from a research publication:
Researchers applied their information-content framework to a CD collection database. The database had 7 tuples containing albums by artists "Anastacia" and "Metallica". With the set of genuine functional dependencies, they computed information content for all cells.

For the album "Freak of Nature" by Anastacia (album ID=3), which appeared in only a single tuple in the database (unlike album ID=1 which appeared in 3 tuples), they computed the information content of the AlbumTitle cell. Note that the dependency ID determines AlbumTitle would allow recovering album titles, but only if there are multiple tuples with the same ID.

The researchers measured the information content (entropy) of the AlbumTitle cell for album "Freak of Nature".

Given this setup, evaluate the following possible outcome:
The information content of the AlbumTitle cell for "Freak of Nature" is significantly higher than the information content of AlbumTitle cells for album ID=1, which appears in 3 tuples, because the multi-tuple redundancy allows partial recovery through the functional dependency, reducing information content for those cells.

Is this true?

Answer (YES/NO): YES